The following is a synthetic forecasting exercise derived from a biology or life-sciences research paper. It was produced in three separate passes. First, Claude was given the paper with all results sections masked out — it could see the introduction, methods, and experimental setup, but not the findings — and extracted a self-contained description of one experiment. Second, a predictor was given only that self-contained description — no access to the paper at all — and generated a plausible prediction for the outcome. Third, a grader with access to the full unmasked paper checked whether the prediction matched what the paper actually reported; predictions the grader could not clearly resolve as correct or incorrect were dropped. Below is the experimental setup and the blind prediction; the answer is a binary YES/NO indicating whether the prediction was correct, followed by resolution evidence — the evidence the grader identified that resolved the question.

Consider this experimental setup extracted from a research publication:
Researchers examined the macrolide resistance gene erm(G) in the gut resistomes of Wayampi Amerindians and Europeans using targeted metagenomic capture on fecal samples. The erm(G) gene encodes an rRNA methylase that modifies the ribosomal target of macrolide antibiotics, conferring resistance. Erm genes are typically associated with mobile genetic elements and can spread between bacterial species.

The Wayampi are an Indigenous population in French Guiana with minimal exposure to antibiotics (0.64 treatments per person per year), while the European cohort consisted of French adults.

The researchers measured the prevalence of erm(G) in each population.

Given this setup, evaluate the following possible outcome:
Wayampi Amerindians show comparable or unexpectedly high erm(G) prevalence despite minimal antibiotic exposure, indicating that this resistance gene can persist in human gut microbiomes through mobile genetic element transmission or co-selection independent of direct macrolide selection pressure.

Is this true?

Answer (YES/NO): NO